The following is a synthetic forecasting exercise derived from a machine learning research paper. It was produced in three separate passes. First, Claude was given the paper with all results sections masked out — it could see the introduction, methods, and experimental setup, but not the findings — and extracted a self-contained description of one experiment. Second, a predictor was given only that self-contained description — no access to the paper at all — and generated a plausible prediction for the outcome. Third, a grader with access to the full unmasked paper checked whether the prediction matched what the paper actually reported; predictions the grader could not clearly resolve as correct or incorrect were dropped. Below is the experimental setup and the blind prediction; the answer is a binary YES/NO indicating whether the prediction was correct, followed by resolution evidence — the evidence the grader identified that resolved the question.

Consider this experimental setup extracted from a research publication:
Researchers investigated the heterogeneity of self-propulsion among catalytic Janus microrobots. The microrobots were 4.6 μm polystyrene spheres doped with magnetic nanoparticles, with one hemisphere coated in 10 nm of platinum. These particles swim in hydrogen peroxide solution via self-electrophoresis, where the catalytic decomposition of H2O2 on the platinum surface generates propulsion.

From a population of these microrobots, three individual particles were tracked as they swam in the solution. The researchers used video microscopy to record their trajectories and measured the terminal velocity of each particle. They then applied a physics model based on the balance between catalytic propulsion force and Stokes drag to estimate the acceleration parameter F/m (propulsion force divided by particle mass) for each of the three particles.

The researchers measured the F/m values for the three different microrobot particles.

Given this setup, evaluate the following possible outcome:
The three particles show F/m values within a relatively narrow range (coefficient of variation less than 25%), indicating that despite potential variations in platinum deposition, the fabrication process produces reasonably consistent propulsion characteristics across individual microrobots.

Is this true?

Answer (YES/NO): YES